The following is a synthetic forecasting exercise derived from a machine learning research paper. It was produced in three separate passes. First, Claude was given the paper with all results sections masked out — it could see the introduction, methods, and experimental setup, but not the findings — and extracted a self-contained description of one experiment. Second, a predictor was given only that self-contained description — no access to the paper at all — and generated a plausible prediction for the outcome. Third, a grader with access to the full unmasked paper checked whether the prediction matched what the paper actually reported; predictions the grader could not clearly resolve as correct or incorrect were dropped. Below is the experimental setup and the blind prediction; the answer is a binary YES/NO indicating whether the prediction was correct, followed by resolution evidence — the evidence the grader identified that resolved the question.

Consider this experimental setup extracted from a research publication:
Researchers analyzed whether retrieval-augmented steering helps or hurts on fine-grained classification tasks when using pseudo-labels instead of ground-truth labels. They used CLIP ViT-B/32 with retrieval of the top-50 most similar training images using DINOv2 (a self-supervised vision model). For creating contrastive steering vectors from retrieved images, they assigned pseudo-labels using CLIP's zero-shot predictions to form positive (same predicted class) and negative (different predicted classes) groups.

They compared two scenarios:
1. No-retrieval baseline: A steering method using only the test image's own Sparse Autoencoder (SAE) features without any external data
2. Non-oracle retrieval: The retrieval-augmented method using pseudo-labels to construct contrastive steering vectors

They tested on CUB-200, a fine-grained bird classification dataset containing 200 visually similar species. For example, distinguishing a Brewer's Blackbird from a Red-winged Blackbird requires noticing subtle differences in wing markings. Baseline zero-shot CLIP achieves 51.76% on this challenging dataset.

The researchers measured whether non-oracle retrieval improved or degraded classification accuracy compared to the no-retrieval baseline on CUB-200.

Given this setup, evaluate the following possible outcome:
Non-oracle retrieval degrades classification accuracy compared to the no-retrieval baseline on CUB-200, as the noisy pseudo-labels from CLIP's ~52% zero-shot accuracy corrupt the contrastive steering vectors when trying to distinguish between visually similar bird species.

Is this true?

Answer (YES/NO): NO